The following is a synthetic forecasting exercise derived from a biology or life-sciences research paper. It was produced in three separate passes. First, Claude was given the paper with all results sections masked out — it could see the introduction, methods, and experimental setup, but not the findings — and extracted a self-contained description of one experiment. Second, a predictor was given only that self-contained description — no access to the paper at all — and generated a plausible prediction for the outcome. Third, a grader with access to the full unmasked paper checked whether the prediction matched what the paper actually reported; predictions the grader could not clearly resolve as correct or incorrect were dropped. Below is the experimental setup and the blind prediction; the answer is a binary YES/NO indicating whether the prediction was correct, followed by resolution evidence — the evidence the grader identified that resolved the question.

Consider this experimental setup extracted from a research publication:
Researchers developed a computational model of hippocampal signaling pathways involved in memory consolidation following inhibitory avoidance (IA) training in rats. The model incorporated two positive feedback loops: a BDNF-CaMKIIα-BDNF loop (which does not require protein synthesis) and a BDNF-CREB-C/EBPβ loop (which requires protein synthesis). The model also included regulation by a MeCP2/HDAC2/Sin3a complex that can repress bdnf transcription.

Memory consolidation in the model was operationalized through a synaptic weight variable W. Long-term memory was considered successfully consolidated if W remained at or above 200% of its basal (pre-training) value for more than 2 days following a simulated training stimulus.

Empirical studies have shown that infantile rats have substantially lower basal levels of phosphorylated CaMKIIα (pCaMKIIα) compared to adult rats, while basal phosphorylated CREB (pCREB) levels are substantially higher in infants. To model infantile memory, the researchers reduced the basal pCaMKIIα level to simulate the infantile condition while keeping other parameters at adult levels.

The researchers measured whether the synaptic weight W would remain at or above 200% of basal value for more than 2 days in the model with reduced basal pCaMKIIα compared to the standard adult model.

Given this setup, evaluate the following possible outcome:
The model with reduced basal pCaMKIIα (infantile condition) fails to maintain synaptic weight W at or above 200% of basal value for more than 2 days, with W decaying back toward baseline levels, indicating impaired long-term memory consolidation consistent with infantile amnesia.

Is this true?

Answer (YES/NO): NO